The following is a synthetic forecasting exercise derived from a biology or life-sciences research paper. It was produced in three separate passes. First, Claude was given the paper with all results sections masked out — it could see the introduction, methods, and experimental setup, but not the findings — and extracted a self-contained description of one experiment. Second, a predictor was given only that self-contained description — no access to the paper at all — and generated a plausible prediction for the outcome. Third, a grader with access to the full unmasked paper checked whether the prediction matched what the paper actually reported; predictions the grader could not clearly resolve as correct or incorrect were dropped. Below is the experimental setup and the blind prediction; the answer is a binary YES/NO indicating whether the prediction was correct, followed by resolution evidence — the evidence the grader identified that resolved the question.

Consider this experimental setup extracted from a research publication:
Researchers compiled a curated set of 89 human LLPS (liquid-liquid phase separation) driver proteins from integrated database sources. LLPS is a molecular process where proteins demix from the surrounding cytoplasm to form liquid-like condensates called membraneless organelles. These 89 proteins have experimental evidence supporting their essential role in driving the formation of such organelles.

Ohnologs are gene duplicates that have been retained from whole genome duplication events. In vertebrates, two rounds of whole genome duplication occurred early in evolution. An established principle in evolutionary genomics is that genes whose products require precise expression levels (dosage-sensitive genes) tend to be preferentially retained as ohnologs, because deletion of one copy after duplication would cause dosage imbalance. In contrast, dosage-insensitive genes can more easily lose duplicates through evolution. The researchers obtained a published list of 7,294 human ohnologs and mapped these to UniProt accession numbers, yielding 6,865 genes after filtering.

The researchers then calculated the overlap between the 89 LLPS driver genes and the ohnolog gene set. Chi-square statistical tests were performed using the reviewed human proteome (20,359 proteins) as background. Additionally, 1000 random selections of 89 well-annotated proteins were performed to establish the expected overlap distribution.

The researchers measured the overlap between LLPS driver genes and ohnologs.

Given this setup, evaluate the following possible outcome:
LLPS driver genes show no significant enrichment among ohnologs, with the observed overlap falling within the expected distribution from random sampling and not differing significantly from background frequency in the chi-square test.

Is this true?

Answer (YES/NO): NO